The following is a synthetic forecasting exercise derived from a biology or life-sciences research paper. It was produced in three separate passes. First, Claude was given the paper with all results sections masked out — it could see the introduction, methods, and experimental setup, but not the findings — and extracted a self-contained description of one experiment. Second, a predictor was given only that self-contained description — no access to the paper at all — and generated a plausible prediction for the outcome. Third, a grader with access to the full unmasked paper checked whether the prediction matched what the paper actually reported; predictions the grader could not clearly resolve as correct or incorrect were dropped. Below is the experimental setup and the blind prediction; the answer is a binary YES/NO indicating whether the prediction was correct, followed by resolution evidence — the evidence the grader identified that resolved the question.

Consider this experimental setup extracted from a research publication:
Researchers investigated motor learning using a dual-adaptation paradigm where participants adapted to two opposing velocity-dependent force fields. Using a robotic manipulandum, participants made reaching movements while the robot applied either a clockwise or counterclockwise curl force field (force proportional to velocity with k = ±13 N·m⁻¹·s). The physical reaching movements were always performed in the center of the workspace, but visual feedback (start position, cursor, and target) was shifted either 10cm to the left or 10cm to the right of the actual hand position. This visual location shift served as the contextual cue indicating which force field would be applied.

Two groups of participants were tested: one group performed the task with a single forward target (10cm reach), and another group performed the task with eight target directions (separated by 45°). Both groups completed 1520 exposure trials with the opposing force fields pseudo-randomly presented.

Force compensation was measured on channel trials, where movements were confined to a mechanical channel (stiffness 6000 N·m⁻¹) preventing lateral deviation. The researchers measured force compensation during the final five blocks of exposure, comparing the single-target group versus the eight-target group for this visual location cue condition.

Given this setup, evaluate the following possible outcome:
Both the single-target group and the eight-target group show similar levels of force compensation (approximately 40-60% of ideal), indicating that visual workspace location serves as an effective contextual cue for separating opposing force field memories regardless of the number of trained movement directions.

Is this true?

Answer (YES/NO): NO